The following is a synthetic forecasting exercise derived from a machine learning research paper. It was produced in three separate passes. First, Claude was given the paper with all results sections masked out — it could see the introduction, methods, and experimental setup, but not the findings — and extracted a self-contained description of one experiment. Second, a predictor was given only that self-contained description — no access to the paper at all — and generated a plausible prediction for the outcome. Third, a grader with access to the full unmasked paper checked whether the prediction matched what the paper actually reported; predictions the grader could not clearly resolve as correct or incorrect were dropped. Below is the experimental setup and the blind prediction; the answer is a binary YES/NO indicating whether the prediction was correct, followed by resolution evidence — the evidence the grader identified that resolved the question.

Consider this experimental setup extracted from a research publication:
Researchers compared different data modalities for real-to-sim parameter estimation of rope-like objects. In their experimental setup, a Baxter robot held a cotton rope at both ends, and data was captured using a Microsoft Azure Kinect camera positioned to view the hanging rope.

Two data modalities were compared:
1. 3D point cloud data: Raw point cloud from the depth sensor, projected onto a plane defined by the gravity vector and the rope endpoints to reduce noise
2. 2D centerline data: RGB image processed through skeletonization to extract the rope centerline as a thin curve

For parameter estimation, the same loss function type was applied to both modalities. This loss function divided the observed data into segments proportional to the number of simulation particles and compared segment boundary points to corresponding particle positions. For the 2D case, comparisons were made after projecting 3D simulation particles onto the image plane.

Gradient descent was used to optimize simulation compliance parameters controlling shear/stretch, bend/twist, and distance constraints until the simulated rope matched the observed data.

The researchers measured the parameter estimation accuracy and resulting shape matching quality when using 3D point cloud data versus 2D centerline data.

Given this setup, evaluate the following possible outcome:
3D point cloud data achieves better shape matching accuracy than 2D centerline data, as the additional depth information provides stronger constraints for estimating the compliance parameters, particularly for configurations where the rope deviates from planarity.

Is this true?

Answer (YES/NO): YES